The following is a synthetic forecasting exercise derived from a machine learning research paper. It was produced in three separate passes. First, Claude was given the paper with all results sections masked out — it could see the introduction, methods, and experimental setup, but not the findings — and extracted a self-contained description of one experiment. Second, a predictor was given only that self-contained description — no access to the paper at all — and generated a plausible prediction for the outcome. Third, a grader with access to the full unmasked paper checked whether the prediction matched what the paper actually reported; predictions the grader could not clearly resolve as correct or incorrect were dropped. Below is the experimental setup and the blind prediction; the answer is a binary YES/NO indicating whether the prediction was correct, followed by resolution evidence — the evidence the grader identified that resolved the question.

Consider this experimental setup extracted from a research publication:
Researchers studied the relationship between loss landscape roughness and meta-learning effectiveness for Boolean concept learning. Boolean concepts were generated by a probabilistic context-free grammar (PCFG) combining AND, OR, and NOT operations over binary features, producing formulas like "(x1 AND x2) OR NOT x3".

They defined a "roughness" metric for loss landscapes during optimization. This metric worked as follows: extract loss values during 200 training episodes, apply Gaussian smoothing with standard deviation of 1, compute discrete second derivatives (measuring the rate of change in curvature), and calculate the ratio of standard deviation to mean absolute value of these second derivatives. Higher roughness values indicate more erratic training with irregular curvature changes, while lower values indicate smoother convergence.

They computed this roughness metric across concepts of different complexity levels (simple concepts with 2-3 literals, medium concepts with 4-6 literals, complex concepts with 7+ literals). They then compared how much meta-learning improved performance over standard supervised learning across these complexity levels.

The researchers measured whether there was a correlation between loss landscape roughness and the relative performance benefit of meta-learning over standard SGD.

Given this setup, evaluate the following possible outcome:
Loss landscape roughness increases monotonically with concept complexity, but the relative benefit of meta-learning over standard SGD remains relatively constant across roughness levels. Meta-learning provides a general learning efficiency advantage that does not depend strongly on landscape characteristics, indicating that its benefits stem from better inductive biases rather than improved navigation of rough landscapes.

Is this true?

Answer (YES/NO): NO